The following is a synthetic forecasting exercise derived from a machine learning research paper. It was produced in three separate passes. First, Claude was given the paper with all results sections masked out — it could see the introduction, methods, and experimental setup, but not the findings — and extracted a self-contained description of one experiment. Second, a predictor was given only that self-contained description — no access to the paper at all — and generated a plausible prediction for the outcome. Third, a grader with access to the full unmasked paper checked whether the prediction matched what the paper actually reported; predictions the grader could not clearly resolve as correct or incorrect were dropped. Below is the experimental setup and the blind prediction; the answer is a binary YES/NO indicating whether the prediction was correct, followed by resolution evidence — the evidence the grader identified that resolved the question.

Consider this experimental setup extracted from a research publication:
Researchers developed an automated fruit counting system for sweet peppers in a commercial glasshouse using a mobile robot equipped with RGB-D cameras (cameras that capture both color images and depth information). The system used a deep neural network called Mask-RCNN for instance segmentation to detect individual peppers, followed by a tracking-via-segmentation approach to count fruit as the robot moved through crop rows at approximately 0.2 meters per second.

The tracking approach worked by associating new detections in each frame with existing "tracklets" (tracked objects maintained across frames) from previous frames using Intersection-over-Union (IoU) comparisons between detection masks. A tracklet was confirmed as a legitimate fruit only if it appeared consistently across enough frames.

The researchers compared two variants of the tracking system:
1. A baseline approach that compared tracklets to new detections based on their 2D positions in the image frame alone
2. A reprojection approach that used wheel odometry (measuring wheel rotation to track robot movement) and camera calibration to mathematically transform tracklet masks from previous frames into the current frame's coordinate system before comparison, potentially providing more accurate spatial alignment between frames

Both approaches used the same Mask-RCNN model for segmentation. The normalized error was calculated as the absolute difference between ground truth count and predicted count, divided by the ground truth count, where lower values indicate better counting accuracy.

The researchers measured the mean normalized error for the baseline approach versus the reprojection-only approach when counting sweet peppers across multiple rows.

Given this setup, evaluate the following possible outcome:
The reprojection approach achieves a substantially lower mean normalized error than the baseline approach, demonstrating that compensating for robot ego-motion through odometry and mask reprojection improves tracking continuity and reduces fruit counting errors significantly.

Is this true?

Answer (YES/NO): NO